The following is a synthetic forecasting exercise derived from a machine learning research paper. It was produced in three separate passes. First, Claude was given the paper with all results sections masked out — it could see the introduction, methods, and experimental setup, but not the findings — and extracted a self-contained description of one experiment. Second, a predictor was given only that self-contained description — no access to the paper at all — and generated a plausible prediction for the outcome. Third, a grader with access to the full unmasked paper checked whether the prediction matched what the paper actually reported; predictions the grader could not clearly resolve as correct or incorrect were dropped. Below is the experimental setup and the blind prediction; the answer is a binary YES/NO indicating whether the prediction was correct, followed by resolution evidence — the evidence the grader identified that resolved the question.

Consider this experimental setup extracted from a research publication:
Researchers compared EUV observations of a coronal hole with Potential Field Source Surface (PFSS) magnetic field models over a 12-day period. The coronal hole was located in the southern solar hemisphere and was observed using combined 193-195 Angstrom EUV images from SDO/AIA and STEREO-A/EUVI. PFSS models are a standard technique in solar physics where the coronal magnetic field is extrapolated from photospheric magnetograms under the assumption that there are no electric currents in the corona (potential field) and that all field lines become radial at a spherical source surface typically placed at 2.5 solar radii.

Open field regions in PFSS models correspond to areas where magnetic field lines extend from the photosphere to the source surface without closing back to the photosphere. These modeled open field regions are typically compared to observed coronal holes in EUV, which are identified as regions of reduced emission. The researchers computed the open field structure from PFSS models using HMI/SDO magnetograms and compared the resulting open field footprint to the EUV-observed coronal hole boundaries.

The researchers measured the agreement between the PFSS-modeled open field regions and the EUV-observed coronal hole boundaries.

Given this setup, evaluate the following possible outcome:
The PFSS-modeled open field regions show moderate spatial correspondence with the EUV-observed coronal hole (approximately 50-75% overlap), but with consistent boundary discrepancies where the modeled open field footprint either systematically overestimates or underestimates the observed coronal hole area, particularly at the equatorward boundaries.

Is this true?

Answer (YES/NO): NO